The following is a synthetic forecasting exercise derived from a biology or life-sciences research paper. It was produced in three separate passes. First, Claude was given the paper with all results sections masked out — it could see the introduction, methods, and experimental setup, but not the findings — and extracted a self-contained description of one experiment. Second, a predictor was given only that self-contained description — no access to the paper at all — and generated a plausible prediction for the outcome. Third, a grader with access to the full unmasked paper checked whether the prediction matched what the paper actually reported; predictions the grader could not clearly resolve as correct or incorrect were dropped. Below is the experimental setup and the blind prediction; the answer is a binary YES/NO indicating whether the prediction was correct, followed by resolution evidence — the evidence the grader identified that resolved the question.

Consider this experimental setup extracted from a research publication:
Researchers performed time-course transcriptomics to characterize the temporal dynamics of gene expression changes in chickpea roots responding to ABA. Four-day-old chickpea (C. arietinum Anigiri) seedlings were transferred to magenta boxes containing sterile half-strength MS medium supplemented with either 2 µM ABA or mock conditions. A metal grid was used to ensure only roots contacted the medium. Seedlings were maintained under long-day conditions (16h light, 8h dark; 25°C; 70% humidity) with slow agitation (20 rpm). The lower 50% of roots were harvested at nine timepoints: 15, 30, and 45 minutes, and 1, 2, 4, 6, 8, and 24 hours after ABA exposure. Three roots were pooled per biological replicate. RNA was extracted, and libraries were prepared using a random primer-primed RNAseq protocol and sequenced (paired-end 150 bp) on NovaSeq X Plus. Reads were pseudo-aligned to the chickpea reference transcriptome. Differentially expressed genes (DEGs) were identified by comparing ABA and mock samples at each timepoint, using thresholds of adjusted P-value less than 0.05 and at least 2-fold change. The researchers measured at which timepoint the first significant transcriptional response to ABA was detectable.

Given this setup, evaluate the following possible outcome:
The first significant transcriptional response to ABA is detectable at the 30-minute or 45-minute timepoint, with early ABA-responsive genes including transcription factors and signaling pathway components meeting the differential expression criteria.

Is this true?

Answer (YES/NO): YES